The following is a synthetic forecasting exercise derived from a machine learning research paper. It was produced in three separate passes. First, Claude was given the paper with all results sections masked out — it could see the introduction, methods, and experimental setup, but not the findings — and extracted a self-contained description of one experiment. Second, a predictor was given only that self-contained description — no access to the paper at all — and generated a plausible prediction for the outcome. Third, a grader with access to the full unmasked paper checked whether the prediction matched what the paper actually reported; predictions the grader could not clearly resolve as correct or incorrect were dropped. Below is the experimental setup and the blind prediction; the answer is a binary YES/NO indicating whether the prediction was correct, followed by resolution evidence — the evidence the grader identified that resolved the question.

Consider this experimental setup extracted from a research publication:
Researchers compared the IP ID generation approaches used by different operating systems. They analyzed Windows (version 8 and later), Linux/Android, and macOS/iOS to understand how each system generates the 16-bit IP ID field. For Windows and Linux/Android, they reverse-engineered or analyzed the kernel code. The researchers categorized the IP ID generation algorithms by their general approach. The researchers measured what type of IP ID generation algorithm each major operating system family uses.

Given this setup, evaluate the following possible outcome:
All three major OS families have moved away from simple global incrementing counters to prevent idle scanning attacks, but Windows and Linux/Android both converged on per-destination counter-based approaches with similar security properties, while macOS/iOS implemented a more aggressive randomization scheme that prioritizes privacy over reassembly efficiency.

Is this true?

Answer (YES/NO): NO